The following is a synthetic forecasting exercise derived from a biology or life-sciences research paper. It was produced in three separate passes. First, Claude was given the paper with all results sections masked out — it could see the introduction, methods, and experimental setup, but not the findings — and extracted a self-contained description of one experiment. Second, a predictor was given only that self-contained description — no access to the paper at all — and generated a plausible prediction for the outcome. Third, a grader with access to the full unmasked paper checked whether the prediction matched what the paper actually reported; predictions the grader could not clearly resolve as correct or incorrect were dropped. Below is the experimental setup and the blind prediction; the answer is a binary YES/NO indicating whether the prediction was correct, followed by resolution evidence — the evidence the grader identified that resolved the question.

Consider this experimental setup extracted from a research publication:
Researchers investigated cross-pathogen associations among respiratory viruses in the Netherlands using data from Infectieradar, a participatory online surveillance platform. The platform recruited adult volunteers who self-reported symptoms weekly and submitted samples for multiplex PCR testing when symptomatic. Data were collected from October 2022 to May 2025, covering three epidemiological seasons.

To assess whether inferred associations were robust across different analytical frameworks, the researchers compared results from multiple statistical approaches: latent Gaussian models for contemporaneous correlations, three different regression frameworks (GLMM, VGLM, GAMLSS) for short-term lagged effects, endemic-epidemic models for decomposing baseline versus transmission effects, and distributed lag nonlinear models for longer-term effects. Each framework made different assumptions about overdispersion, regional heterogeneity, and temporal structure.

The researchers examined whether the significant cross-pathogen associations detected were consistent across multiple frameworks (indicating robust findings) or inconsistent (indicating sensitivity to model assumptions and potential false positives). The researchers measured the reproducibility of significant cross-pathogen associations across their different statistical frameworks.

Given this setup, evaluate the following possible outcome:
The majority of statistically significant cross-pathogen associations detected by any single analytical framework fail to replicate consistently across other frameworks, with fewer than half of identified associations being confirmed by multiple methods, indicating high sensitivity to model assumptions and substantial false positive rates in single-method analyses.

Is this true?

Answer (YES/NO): NO